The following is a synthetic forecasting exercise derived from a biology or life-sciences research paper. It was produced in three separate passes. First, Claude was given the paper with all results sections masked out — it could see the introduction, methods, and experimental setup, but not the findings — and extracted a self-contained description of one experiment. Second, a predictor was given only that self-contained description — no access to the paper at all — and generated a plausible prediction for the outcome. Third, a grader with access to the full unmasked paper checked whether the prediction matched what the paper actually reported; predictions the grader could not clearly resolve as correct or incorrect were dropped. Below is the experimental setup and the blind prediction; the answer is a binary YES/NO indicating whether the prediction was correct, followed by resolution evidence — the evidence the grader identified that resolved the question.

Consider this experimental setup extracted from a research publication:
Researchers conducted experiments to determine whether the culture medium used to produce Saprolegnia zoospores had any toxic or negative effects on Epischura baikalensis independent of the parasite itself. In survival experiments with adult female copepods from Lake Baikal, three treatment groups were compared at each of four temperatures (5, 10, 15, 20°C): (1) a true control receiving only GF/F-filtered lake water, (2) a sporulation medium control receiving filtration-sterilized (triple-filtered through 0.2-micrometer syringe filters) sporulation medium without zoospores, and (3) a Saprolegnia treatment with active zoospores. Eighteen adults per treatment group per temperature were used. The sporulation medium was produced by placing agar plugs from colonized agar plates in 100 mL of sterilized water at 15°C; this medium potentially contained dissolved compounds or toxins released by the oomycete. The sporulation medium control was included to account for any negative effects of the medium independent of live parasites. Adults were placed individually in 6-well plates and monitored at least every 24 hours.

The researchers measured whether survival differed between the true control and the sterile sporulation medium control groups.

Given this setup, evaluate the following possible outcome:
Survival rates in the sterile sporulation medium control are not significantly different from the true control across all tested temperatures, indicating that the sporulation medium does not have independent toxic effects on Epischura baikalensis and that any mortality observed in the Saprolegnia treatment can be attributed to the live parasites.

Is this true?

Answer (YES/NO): YES